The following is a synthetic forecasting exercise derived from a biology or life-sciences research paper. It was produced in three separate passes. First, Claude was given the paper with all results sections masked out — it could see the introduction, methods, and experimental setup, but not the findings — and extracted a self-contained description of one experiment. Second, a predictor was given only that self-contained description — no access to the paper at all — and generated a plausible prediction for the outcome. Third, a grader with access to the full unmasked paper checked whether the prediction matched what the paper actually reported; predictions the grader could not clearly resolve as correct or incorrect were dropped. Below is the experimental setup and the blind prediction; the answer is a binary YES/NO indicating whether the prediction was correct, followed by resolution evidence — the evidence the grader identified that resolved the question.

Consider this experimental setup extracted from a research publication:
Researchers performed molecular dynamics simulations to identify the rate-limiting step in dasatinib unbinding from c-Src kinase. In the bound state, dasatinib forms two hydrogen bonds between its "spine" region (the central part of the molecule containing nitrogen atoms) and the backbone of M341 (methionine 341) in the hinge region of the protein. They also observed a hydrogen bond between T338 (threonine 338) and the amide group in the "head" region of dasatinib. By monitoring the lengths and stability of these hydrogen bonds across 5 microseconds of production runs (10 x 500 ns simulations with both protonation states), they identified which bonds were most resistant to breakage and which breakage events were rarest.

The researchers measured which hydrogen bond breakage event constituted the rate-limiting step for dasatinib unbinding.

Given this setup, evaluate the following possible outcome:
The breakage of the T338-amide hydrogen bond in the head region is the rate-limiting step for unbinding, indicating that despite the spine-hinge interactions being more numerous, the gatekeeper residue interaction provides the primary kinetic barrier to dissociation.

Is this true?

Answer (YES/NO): NO